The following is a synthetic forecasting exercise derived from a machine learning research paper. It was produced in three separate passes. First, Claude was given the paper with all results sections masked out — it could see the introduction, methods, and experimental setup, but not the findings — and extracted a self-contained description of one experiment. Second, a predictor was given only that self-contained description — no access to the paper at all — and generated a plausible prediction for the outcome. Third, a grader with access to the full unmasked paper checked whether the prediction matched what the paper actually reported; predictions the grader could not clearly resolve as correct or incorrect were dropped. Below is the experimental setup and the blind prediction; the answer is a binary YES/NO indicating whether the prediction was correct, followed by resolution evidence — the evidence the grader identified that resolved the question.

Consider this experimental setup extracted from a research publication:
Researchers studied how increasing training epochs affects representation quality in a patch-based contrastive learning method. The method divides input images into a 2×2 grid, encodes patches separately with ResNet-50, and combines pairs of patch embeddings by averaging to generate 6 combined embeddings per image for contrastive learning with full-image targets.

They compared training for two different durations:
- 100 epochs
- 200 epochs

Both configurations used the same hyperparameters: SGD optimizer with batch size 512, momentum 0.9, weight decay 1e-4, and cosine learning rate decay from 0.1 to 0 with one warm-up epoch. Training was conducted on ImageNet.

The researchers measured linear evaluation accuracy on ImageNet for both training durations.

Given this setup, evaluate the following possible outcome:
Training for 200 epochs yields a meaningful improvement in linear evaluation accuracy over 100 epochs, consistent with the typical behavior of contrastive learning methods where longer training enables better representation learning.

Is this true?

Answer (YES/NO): YES